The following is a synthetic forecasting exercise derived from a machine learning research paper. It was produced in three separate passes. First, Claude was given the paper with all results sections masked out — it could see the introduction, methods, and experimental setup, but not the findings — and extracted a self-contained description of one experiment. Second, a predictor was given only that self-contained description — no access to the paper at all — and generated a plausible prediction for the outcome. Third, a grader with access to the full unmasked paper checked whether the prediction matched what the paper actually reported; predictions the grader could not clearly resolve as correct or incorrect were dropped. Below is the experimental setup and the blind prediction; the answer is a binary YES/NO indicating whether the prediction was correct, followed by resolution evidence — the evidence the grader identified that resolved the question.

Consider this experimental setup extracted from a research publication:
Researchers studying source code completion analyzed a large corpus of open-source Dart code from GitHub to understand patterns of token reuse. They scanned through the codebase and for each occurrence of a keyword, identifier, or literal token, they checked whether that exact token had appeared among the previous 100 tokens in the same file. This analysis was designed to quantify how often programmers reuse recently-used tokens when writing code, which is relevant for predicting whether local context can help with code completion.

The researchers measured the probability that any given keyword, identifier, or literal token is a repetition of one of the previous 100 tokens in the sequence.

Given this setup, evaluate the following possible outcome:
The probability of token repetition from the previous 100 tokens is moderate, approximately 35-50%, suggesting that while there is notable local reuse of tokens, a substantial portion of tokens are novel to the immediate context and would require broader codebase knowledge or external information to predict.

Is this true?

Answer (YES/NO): NO